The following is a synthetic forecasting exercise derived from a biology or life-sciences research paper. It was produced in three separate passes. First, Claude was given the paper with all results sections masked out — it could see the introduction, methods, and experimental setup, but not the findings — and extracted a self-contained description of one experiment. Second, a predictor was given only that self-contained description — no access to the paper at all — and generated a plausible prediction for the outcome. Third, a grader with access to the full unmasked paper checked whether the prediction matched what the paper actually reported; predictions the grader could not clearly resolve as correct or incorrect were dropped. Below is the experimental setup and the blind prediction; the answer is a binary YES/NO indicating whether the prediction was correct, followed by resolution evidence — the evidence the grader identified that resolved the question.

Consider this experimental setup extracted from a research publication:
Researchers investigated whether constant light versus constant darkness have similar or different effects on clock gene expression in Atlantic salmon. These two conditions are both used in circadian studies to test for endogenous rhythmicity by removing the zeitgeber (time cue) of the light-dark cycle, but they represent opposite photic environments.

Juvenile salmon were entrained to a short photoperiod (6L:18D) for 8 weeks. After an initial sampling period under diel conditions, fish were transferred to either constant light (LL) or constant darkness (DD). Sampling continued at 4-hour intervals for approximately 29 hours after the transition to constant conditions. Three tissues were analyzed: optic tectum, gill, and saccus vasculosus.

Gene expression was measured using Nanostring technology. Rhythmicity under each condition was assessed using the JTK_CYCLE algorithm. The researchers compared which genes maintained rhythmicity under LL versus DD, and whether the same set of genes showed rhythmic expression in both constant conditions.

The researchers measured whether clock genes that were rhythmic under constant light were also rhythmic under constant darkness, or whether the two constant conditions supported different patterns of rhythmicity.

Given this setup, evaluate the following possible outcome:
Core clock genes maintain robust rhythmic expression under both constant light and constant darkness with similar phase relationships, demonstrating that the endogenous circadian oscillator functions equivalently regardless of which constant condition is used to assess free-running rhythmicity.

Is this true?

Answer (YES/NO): NO